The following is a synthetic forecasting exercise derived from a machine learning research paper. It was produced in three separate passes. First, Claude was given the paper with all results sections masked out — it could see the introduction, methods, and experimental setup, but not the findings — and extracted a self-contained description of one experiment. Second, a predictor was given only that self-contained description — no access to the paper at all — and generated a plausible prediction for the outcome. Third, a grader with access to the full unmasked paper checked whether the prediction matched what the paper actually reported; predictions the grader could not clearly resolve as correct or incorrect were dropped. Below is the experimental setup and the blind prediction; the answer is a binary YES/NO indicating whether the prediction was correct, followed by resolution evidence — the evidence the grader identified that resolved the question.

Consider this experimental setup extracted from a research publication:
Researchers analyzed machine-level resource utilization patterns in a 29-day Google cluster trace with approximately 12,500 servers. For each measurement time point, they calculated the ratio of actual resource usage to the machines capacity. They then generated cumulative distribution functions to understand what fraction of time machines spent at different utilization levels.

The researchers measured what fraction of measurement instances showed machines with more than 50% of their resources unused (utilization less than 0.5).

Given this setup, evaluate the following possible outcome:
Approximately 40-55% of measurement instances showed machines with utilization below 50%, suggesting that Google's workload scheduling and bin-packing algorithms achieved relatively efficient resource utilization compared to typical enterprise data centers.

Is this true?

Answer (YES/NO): NO